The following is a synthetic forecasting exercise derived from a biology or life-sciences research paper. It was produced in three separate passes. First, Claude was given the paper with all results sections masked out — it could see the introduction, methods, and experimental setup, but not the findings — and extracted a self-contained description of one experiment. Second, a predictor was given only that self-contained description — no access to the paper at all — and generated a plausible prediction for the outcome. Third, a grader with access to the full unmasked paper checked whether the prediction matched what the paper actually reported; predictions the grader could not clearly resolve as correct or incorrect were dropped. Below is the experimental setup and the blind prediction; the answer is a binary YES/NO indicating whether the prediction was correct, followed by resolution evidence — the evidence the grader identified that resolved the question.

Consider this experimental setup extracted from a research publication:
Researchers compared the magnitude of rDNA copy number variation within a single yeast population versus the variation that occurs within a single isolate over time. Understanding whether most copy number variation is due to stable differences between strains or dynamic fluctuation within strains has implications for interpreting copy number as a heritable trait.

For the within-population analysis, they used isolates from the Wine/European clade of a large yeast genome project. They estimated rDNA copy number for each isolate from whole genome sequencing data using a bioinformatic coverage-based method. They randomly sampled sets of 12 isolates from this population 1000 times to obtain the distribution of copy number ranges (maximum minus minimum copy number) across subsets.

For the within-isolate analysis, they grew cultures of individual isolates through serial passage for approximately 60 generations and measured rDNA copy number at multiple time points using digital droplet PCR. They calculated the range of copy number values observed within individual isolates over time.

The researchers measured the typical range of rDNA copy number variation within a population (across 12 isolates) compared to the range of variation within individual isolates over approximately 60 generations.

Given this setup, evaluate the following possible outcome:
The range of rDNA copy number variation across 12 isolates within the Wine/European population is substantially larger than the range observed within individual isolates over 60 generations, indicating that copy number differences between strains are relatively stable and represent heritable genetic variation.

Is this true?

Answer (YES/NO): YES